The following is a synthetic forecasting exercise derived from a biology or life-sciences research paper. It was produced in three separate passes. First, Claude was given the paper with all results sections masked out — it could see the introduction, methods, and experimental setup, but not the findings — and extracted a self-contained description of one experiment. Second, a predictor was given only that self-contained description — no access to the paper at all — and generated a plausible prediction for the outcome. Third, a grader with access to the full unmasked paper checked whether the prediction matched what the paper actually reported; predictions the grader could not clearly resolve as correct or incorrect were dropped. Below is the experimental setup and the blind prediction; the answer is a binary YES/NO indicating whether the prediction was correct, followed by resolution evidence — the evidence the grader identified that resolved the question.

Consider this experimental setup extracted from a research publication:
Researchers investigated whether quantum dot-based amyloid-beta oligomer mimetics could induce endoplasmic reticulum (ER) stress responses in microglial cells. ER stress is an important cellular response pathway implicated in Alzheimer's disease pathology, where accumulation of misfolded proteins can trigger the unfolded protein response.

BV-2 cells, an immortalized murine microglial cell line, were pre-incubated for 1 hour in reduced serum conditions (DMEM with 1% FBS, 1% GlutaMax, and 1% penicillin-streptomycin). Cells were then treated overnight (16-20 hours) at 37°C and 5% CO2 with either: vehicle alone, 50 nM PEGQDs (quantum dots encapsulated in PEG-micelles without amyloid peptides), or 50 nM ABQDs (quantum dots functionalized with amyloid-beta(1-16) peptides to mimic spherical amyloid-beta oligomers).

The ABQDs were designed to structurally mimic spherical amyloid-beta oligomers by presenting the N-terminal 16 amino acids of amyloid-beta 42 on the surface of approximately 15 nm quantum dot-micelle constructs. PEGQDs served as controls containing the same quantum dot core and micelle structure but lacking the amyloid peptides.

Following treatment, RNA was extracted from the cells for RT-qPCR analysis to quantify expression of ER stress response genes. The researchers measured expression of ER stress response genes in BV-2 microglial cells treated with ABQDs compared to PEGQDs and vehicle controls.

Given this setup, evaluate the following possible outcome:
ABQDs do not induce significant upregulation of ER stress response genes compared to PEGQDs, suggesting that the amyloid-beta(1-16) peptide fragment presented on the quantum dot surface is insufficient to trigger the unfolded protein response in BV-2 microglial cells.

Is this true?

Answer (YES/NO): NO